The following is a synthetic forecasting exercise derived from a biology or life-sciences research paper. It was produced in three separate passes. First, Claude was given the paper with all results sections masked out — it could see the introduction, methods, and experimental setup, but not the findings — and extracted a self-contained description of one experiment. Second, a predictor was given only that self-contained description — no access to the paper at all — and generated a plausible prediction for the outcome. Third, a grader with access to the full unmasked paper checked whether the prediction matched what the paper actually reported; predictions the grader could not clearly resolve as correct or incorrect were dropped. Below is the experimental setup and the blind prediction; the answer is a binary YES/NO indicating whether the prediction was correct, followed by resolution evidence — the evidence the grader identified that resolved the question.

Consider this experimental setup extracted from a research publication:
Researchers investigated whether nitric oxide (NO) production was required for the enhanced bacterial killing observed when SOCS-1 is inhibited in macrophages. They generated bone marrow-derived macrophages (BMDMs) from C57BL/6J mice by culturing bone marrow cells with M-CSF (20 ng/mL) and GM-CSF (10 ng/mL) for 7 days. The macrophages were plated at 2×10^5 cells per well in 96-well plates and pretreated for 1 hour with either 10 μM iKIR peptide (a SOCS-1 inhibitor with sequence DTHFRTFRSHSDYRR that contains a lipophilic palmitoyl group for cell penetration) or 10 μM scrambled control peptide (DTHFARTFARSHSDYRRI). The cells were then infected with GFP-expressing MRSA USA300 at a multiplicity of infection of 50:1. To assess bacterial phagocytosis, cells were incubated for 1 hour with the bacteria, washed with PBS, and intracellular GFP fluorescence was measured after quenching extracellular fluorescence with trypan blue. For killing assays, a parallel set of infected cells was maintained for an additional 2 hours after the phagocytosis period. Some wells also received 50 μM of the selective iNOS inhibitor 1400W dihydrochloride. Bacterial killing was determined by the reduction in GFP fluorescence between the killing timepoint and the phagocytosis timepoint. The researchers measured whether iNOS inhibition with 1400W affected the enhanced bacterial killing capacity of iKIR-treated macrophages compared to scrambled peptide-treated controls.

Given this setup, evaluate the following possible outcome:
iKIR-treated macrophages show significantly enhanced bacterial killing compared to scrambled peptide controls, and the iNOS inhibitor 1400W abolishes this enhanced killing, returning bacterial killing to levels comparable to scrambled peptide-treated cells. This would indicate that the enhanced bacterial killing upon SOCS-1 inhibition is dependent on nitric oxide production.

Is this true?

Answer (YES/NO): YES